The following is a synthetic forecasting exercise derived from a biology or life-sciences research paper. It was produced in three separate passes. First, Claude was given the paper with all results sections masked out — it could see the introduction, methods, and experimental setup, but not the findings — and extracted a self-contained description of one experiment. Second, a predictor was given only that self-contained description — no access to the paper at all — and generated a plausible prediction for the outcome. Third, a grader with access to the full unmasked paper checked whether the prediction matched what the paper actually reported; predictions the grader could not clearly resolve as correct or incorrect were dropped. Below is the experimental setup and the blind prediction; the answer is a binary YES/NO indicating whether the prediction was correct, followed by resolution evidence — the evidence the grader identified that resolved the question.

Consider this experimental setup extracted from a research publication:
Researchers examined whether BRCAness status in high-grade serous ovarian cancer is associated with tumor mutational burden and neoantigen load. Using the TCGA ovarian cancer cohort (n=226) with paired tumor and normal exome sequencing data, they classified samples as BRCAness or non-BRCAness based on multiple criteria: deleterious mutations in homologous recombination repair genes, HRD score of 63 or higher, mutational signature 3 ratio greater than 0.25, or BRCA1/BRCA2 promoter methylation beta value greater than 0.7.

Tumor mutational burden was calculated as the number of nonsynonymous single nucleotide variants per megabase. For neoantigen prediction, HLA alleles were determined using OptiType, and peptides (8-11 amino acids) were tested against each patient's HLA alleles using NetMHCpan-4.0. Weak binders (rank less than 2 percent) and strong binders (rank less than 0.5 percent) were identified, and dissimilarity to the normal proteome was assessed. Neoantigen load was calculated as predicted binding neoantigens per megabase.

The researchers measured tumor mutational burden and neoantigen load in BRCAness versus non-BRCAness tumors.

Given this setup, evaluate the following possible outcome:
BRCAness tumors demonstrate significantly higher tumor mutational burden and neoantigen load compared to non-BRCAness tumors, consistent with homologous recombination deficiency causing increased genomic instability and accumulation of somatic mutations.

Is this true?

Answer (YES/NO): YES